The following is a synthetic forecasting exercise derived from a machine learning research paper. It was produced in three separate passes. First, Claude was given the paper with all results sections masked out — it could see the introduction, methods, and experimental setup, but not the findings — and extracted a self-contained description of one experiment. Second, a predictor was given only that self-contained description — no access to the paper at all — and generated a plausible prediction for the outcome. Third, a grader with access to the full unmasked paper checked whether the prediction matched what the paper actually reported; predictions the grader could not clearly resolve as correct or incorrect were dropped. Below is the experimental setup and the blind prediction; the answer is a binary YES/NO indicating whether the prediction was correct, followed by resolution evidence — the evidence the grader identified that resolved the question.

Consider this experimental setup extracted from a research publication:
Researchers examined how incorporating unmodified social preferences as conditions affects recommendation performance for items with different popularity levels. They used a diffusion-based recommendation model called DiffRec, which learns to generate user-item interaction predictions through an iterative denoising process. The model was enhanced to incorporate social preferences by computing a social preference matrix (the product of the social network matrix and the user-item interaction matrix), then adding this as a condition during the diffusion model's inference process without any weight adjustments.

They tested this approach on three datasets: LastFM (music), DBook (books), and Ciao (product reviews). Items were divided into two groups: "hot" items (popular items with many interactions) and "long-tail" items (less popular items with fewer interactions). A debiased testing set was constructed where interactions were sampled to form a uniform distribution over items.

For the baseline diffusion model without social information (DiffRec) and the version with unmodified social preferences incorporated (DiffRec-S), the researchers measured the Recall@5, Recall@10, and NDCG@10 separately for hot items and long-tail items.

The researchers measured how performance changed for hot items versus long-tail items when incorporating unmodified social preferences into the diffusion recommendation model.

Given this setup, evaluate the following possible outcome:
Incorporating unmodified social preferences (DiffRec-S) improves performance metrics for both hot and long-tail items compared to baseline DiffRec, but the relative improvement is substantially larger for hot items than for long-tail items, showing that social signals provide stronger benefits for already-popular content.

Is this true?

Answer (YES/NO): NO